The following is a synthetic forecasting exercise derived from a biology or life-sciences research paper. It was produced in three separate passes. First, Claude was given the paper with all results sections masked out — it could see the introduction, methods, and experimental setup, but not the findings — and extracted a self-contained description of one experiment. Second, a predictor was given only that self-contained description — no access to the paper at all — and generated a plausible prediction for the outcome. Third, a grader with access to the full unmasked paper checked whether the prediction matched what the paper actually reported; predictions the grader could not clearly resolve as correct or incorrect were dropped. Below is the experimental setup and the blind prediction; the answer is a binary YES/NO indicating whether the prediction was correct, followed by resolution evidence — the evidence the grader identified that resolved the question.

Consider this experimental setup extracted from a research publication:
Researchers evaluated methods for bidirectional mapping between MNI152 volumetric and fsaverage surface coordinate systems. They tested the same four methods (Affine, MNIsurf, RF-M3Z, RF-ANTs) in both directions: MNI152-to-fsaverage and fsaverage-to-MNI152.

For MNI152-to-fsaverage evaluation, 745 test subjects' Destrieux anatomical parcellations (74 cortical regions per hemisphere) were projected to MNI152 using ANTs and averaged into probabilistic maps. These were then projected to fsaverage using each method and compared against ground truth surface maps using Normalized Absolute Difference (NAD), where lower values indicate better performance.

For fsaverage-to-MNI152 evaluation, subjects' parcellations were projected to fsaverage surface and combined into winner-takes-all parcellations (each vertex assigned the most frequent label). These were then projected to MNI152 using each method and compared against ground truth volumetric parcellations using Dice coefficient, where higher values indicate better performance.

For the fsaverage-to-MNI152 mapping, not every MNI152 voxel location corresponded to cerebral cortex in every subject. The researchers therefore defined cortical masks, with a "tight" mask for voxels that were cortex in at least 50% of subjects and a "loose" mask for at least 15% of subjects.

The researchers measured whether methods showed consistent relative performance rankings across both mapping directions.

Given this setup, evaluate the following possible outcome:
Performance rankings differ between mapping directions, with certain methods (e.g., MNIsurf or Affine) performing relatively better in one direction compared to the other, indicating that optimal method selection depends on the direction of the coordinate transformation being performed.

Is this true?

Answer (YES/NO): YES